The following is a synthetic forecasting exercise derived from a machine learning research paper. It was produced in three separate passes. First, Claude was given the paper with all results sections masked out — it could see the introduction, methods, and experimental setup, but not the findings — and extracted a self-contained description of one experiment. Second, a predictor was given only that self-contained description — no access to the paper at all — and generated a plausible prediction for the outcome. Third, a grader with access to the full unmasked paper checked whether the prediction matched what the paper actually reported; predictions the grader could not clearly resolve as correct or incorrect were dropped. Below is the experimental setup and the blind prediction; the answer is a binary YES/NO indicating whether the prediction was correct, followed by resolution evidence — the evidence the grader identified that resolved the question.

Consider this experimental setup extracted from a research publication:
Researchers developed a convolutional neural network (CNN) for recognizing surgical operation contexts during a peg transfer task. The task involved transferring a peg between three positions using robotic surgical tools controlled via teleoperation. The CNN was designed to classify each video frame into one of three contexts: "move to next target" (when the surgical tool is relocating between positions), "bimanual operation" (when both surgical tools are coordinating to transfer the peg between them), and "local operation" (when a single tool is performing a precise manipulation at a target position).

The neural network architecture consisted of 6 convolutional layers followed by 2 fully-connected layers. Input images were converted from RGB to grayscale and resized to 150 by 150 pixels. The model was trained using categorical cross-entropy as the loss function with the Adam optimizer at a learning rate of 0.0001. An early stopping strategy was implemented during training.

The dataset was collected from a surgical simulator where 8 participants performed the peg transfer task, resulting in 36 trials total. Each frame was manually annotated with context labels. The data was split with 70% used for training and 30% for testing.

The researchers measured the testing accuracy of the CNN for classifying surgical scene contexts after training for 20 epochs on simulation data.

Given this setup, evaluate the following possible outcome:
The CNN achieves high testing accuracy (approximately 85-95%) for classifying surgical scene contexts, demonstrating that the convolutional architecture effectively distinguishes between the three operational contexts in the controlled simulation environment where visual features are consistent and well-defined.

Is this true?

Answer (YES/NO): NO